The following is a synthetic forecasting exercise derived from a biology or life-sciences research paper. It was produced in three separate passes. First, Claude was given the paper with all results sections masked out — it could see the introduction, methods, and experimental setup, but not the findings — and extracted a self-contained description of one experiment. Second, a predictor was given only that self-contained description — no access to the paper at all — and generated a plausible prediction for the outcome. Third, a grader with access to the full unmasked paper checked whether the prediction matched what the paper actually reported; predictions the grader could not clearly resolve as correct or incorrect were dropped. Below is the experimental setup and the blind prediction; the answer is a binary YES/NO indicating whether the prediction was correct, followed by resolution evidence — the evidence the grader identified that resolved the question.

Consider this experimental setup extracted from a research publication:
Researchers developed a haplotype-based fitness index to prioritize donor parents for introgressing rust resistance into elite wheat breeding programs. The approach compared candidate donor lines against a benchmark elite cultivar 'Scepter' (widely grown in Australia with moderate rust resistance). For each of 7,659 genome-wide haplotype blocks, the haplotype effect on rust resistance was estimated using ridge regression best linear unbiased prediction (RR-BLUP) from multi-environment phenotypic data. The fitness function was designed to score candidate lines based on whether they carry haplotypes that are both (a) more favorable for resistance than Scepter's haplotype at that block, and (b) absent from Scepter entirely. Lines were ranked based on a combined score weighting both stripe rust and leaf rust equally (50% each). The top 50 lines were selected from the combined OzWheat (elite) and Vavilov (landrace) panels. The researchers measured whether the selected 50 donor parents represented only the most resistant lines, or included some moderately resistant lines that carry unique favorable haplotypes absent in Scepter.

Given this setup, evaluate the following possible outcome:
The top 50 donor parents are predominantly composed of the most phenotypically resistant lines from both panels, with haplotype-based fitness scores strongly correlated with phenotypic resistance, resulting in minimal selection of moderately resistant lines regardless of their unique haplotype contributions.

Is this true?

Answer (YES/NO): NO